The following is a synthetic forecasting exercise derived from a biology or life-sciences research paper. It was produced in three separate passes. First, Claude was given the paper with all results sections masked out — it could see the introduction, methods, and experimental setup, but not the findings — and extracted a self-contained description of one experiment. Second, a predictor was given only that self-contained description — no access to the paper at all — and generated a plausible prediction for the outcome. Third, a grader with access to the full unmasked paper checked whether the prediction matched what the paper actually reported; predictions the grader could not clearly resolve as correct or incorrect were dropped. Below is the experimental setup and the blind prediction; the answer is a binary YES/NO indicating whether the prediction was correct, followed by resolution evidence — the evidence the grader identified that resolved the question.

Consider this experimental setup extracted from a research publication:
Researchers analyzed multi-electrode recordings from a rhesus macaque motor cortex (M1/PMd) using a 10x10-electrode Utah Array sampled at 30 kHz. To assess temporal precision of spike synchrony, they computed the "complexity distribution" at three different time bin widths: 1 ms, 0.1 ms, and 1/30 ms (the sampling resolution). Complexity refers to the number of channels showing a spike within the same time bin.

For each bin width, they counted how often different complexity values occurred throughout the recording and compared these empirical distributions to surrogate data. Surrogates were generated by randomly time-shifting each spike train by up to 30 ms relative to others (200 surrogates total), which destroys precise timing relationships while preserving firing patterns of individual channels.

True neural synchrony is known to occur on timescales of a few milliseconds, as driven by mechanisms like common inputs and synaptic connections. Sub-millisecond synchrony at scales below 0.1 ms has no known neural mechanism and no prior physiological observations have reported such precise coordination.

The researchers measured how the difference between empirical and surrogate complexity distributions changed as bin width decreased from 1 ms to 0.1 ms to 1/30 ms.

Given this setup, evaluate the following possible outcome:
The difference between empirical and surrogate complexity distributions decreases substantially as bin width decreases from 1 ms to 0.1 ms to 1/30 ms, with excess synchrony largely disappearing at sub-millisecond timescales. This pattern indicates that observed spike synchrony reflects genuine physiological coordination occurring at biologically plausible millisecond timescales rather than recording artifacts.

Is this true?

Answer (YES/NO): NO